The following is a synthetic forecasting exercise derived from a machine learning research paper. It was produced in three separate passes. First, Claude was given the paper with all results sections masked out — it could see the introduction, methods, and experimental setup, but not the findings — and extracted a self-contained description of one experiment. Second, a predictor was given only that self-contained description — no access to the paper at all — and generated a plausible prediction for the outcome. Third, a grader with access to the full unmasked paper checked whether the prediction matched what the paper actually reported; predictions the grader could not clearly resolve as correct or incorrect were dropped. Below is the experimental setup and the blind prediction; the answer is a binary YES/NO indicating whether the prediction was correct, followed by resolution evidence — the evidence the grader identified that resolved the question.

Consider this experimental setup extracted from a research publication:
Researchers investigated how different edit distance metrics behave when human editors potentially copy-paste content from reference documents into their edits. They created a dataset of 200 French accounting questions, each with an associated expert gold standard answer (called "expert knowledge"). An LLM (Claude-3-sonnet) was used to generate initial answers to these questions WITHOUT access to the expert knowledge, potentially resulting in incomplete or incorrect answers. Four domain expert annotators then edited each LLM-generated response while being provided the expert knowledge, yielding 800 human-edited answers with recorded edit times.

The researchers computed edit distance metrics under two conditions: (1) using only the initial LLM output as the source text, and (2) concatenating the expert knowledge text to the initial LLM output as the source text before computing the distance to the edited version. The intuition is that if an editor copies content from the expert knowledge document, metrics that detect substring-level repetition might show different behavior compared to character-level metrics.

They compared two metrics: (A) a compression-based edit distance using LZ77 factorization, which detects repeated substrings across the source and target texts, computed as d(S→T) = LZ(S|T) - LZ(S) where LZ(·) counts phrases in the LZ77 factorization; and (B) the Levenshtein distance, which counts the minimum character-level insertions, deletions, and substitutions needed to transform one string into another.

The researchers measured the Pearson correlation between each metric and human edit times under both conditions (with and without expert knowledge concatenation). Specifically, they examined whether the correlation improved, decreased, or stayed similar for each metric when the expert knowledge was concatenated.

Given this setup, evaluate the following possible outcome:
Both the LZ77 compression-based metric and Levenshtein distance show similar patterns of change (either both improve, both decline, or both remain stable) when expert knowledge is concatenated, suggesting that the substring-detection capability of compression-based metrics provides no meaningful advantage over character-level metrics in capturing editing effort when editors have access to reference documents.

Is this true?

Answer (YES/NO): NO